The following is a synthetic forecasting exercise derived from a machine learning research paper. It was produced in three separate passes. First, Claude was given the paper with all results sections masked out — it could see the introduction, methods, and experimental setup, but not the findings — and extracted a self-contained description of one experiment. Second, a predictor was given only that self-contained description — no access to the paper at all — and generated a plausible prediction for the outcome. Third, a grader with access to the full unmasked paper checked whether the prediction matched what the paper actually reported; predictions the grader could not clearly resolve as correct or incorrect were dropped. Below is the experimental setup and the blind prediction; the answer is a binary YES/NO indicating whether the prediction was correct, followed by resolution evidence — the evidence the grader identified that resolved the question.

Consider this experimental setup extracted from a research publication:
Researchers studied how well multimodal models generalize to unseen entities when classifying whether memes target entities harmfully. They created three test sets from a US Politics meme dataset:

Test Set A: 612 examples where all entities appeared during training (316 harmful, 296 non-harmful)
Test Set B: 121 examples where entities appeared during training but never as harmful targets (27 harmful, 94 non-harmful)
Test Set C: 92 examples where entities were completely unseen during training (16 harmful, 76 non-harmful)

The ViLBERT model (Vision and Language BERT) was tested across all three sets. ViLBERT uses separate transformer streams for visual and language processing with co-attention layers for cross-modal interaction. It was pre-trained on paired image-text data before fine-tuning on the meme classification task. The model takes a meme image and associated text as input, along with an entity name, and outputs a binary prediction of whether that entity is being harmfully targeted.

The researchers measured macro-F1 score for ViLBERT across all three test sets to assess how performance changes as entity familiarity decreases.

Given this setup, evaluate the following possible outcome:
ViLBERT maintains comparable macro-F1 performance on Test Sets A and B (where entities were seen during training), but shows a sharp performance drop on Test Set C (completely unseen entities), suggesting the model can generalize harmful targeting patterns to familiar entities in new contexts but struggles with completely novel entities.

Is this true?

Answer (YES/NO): NO